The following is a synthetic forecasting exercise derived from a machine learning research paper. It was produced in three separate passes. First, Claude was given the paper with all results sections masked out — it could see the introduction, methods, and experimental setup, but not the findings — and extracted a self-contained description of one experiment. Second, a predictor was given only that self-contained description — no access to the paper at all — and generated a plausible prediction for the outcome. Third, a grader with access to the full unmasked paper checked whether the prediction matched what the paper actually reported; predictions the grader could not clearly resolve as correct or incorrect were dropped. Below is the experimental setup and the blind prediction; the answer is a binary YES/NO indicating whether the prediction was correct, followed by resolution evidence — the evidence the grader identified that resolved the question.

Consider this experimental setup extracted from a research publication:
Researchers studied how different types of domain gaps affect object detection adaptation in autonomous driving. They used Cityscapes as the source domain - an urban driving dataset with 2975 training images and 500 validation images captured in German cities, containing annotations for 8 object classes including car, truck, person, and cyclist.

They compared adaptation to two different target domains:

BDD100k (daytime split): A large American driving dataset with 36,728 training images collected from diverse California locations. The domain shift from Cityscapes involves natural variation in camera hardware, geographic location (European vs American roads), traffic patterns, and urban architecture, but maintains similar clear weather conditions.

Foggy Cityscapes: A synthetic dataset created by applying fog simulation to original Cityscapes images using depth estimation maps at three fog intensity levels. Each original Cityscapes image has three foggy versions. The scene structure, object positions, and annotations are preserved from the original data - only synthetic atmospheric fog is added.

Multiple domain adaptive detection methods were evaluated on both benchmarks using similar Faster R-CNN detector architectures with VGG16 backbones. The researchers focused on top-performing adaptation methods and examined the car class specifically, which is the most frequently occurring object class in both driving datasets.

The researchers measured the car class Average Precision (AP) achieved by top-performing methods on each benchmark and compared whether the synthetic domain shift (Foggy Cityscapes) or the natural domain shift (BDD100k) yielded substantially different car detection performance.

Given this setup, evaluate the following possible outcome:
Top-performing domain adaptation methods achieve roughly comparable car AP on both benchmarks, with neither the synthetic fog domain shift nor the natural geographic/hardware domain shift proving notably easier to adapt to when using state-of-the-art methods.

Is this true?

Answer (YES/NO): YES